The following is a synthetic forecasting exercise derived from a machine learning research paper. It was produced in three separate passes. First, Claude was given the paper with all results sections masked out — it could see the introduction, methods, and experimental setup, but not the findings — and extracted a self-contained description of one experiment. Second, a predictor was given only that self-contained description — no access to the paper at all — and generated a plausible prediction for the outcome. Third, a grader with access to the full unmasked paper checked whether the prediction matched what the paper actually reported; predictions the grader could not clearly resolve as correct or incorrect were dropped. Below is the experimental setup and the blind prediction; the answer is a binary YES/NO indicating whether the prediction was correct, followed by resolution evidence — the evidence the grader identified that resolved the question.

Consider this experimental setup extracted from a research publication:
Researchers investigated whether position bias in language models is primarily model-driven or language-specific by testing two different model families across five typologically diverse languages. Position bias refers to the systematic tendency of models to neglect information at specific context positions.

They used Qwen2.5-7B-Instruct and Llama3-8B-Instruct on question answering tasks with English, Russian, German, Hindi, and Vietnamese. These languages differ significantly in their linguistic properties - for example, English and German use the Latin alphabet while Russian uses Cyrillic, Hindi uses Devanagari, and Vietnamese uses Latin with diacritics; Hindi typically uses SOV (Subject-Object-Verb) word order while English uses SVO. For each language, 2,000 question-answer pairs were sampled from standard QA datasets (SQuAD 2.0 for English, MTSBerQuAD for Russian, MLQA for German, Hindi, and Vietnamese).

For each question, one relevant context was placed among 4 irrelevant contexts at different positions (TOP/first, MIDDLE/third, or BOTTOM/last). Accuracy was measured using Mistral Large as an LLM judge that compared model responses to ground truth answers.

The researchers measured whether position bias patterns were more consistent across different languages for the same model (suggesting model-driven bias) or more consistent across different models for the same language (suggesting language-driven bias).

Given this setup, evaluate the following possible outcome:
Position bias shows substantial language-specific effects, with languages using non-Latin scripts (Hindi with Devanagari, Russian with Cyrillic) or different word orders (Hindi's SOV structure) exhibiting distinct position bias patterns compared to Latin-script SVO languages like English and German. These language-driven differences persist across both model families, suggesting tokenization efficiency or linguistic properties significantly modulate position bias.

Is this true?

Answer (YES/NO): NO